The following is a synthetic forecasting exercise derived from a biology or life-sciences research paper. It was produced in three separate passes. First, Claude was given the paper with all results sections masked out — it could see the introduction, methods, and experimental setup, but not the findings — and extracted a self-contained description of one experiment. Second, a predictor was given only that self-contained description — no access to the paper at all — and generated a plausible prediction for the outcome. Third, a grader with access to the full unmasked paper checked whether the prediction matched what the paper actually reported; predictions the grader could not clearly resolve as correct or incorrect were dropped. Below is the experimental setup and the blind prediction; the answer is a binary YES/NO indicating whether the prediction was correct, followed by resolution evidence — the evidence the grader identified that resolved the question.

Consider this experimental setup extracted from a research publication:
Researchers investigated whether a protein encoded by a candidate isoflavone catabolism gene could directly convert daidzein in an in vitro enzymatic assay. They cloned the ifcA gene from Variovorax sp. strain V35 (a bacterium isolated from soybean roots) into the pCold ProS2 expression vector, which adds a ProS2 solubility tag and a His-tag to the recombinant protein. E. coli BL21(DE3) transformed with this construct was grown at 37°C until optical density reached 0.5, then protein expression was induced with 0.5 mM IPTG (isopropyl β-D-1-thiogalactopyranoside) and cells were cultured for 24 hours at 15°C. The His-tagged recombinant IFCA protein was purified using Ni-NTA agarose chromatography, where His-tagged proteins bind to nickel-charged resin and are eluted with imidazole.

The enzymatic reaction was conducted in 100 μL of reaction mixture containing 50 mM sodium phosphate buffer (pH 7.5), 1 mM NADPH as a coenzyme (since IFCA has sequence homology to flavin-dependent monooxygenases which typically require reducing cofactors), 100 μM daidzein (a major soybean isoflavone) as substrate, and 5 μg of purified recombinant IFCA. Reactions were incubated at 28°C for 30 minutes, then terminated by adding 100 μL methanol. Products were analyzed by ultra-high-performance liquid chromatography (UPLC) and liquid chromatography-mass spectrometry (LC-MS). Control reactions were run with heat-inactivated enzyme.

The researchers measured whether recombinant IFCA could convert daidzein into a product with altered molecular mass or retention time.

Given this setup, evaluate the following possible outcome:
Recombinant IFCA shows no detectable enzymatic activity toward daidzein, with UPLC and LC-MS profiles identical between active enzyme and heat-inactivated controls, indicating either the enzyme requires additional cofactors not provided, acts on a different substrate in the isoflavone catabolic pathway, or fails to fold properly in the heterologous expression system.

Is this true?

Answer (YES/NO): NO